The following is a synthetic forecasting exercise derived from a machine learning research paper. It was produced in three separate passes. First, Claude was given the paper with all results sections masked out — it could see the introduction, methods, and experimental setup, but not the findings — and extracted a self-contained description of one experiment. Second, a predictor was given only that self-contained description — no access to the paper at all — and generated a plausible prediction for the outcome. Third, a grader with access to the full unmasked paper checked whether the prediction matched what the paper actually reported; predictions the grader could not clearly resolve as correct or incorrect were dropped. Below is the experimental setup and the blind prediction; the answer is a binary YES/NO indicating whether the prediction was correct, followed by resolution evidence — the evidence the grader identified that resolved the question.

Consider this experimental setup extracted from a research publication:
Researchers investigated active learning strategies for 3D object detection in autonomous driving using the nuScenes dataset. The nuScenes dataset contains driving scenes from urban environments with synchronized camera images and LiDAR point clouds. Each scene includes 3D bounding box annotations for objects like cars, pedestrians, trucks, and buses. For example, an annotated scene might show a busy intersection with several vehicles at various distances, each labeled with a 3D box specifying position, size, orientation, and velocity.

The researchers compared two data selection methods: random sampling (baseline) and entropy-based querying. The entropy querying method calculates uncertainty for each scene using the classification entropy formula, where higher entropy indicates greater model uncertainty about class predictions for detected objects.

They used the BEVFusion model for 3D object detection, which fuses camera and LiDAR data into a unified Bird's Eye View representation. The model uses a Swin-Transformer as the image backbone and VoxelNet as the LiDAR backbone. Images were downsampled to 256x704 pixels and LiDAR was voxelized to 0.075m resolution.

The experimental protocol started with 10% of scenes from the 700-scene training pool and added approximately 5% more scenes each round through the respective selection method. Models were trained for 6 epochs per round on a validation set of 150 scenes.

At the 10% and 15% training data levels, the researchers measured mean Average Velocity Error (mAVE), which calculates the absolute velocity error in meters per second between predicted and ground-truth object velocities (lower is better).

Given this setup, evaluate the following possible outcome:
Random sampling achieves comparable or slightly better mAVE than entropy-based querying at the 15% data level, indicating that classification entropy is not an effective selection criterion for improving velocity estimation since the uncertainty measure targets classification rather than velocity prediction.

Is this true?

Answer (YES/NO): YES